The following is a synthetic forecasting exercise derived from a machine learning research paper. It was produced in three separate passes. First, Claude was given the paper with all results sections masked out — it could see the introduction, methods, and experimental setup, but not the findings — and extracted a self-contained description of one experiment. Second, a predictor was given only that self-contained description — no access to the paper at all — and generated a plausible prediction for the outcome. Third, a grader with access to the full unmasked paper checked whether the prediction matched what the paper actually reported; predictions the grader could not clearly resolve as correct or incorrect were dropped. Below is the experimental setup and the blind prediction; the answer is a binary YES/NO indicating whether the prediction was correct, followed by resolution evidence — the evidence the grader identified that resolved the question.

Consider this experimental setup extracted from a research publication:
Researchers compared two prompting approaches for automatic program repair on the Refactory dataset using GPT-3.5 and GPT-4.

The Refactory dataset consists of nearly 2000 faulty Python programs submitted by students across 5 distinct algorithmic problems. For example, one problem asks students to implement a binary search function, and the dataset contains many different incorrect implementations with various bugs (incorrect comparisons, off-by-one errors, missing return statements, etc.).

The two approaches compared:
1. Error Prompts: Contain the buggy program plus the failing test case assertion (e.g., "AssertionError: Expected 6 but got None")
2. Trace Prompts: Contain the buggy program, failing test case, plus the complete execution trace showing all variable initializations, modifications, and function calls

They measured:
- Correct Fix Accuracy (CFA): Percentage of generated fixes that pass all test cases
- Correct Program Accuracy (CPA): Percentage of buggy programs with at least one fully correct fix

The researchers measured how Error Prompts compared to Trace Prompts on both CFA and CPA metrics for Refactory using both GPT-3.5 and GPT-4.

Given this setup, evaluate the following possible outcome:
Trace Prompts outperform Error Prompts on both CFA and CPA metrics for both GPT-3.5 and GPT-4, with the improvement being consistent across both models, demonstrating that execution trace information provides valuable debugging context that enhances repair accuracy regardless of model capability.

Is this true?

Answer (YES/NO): NO